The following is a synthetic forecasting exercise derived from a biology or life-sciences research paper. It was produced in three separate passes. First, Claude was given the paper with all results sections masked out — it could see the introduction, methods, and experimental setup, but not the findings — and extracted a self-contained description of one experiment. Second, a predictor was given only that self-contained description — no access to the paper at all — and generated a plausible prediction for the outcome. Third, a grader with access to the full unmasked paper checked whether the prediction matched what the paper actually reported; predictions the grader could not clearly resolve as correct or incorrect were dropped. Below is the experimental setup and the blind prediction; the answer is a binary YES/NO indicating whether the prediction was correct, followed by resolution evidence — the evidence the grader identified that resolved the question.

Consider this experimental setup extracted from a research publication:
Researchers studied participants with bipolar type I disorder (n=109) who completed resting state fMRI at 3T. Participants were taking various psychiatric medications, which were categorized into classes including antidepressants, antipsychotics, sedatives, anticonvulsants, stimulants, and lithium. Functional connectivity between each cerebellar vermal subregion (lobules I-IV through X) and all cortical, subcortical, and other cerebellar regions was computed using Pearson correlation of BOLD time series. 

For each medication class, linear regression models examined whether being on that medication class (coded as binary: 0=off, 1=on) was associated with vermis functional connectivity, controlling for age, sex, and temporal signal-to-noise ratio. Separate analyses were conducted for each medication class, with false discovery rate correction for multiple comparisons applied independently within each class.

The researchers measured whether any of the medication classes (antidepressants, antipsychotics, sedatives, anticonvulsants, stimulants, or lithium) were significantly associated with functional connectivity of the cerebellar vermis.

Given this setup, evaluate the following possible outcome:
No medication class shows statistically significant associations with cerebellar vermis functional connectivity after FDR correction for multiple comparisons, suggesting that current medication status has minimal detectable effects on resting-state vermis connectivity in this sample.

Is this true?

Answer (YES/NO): NO